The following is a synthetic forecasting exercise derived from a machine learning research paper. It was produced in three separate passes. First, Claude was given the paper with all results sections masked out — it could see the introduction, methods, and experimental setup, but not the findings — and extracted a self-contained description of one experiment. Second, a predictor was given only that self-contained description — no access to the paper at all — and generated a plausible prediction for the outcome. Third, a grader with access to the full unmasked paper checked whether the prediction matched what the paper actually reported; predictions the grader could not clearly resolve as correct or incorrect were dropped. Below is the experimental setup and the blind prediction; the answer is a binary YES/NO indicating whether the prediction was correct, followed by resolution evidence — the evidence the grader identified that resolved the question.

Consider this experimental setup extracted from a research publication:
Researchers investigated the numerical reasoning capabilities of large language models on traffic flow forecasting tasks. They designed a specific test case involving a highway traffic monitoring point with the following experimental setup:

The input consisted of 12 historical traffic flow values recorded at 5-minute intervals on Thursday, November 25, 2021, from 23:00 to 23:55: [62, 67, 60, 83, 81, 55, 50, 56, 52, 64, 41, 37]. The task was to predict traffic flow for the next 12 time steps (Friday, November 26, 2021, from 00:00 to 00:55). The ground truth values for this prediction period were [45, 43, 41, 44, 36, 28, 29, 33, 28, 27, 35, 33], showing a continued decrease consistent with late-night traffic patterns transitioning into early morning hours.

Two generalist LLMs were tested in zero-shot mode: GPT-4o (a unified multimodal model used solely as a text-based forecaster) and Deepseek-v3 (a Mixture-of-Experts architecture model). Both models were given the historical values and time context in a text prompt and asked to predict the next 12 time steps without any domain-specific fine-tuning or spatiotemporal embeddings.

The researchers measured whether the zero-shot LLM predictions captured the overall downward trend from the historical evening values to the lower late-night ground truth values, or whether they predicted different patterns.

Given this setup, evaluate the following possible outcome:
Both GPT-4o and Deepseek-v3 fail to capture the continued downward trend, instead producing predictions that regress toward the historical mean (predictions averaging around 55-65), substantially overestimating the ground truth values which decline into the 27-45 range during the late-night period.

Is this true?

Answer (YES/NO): YES